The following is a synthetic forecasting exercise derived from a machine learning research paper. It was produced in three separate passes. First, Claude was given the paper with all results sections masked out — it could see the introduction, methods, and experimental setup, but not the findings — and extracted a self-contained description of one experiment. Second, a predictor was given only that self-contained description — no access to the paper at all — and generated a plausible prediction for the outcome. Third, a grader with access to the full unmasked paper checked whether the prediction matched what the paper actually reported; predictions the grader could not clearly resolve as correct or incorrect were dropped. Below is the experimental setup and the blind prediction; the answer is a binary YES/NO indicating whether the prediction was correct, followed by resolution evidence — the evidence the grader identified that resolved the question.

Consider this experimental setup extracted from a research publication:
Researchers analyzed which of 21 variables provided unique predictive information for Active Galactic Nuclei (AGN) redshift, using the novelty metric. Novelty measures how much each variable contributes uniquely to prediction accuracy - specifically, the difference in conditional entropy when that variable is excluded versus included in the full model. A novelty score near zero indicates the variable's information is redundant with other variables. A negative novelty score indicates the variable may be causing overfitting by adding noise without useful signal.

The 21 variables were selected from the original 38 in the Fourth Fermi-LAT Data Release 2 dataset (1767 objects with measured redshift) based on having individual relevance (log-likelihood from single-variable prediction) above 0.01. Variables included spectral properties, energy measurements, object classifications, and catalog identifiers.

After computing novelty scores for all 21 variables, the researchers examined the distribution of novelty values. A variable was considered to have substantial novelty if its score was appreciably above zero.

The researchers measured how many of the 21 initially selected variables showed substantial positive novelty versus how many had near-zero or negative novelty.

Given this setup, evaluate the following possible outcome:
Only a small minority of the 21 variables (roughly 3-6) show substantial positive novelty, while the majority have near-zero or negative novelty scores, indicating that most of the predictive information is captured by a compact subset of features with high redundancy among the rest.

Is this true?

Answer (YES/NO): YES